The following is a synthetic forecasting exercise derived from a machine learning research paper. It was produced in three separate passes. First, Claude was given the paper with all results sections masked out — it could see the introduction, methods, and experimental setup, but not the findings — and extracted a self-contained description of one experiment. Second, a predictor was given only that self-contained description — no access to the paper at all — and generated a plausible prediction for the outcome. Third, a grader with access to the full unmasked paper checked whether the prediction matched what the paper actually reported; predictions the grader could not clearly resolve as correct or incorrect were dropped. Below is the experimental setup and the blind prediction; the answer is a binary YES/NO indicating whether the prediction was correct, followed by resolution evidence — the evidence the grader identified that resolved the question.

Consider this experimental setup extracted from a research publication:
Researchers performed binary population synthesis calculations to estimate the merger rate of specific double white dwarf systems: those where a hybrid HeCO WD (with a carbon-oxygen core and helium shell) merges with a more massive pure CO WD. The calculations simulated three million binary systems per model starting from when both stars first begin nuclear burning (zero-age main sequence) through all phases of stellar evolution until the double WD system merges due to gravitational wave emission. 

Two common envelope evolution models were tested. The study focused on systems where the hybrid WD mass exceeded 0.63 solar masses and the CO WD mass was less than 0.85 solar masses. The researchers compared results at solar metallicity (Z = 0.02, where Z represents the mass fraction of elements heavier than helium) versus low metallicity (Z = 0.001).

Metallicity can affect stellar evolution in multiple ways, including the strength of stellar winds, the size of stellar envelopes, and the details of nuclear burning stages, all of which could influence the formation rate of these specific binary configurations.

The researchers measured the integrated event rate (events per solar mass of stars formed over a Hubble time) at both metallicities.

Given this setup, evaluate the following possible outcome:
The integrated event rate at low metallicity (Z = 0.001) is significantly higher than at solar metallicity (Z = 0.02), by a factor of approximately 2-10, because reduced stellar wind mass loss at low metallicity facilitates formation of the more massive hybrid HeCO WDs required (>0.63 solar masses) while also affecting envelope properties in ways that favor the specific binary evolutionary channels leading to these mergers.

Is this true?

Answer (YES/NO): NO